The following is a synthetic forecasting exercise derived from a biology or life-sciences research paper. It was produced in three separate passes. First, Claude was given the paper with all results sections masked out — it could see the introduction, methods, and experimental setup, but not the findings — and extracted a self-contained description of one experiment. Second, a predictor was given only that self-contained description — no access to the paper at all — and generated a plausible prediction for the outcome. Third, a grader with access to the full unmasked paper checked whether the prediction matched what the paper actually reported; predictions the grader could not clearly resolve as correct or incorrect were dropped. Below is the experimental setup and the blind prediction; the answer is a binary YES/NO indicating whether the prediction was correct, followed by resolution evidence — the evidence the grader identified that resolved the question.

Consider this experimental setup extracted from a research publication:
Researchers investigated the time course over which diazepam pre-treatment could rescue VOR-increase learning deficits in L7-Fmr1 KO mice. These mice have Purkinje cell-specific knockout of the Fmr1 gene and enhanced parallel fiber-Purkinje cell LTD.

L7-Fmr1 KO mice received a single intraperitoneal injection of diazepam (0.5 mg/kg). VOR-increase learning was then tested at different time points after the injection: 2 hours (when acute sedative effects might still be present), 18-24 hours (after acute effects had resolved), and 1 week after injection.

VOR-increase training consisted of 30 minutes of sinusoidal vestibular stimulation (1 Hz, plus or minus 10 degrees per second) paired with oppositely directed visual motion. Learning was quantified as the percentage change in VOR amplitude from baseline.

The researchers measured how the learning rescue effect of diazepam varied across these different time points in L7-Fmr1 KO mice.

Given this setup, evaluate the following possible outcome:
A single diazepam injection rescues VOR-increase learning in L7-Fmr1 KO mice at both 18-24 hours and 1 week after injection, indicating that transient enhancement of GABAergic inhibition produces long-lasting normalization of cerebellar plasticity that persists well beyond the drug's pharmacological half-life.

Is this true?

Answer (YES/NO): NO